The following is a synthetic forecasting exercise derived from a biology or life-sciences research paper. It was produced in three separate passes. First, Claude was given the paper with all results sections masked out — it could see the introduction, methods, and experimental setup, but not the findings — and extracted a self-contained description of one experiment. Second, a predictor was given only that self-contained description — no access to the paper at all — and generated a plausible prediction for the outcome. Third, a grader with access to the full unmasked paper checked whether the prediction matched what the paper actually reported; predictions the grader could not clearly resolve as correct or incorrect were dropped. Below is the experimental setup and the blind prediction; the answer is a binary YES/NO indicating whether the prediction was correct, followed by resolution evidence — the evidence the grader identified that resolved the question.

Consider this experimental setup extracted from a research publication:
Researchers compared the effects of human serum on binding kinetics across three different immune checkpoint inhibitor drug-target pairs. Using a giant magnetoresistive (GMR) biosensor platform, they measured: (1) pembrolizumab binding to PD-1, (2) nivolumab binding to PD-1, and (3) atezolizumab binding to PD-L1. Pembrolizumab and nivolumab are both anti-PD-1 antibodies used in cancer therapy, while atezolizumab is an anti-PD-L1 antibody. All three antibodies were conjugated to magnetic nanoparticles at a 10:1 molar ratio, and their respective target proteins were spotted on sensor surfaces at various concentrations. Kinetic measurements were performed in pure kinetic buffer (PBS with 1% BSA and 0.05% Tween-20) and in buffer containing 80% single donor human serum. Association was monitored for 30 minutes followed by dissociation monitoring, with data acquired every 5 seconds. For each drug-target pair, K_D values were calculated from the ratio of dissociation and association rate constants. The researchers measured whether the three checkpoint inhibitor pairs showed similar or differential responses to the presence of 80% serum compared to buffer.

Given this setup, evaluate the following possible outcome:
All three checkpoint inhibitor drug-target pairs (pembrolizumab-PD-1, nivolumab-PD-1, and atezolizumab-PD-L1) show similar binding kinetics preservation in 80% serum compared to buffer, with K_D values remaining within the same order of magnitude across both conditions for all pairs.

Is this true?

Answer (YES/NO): NO